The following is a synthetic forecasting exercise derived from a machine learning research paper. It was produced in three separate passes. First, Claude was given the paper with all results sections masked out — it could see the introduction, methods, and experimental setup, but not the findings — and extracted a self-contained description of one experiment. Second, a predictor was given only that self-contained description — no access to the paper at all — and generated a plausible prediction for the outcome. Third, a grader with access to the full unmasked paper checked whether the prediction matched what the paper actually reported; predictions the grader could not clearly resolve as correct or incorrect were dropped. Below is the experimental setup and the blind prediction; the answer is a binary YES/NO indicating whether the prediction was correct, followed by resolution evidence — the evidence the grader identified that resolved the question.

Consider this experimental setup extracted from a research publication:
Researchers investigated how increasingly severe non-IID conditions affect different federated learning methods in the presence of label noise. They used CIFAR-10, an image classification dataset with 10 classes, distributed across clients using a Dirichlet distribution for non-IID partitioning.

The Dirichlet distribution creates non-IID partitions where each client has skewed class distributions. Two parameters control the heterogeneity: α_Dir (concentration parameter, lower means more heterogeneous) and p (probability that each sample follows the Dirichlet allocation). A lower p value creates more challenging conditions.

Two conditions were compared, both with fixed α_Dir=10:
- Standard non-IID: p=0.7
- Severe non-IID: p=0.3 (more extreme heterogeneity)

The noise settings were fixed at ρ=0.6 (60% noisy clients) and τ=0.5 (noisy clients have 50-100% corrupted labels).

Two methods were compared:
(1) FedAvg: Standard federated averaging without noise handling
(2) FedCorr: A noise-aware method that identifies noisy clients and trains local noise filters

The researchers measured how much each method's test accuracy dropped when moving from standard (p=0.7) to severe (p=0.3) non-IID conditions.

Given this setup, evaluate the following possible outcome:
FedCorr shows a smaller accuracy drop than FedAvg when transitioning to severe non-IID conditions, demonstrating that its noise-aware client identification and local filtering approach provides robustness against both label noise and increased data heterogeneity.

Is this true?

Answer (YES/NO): YES